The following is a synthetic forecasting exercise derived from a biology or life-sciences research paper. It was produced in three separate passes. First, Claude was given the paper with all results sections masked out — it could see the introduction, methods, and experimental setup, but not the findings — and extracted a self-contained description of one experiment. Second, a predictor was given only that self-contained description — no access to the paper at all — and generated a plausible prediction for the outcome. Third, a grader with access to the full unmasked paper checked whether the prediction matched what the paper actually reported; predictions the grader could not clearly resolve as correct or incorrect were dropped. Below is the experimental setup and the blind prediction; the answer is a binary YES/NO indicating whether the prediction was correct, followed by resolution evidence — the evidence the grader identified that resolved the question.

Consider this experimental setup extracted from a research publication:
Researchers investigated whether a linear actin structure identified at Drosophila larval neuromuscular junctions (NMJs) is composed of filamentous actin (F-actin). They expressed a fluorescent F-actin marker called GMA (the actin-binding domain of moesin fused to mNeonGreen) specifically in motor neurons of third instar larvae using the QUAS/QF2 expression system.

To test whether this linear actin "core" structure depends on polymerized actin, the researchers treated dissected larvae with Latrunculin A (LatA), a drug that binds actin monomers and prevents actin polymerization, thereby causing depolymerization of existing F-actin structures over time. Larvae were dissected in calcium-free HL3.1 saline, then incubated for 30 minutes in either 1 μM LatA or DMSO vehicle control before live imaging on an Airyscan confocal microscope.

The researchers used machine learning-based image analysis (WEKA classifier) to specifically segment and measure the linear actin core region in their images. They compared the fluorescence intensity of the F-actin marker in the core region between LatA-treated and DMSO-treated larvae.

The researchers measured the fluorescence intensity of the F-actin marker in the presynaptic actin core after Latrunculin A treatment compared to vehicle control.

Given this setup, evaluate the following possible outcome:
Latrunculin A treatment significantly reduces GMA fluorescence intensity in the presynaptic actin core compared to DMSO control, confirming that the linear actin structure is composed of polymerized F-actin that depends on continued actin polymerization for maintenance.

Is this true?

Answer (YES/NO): YES